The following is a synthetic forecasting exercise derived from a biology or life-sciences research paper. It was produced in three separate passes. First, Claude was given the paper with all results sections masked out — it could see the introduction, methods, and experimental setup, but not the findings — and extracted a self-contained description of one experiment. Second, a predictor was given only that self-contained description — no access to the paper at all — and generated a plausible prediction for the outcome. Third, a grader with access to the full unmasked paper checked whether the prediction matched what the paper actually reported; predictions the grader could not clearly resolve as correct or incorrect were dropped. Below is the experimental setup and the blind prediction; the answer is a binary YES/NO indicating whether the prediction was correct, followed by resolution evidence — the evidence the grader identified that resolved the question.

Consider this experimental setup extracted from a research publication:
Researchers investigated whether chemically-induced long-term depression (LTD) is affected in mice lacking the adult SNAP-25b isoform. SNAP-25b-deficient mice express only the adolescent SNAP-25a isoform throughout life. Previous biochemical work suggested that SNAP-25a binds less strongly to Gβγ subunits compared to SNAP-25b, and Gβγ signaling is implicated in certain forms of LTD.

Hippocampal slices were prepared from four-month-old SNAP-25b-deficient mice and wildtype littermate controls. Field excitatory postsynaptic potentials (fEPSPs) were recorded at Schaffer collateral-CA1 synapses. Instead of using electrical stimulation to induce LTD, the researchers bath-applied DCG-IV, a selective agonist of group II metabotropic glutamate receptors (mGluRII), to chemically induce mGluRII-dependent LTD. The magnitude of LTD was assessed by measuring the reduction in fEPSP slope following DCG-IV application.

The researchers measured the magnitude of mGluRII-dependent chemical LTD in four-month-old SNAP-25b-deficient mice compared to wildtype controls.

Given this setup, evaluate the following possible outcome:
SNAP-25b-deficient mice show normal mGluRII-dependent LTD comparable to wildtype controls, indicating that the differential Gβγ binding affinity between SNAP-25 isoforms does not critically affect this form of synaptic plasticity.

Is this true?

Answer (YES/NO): YES